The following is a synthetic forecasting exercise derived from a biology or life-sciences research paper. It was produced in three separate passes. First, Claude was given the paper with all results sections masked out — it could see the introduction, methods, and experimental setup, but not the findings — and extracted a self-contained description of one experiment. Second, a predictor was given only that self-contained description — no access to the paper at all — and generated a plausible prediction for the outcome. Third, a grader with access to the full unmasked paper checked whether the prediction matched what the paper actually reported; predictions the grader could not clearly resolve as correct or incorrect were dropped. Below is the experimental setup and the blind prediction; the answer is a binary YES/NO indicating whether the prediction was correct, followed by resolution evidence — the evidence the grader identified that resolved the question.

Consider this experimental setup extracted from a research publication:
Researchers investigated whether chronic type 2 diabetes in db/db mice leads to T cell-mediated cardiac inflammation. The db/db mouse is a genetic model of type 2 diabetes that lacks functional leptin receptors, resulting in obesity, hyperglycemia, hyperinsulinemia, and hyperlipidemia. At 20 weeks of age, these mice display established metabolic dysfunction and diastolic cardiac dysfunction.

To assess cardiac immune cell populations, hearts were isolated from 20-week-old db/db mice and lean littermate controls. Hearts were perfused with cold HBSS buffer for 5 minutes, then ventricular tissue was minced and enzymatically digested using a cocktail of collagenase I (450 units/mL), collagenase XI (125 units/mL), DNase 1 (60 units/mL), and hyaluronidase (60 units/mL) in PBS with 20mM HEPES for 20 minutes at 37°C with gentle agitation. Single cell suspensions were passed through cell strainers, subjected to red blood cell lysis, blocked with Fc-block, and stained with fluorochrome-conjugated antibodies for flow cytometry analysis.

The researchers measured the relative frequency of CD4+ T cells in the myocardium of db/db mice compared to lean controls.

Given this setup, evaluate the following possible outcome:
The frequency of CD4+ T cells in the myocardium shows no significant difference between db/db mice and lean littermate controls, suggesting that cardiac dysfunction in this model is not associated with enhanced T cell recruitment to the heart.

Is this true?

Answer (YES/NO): NO